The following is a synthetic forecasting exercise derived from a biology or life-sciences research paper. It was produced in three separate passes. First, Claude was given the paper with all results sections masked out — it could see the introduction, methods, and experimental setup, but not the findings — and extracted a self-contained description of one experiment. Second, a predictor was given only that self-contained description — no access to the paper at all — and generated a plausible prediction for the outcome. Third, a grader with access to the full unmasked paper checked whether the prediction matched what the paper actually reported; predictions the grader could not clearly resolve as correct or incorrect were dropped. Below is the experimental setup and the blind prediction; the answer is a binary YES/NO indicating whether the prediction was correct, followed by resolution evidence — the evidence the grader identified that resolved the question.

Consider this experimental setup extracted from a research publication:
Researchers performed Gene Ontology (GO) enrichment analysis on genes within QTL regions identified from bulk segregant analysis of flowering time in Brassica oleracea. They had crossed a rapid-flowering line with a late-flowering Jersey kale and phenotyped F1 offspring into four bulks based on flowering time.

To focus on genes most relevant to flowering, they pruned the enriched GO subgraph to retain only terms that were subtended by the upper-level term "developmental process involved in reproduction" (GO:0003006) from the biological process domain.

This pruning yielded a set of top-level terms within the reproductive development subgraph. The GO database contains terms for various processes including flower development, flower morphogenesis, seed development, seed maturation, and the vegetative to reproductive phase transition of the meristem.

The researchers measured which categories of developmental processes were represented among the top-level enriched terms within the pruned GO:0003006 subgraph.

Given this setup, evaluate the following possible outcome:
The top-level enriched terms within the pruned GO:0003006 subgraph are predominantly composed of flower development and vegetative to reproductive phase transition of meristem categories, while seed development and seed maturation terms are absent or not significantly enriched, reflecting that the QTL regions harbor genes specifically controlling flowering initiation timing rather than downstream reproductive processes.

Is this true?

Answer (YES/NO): NO